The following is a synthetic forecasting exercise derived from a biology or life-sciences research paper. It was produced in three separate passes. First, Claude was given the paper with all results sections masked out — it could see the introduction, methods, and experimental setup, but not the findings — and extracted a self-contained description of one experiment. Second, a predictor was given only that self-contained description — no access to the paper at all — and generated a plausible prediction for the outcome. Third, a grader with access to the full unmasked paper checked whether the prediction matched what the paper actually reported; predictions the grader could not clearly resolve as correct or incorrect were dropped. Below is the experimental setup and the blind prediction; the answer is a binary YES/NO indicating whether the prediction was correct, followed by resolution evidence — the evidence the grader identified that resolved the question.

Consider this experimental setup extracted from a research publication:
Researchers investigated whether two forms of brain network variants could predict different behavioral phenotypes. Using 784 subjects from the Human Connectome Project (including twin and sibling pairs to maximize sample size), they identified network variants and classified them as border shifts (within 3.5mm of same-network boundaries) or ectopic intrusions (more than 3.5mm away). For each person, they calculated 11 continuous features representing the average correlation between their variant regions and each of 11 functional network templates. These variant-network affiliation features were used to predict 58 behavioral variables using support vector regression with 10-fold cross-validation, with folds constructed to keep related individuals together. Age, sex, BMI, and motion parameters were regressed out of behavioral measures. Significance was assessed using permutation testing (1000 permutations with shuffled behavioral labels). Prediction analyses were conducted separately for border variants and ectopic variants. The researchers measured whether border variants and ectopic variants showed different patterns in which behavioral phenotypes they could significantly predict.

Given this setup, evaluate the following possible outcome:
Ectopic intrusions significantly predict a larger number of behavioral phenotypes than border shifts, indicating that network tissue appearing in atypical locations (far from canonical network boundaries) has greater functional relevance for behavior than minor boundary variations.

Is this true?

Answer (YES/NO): YES